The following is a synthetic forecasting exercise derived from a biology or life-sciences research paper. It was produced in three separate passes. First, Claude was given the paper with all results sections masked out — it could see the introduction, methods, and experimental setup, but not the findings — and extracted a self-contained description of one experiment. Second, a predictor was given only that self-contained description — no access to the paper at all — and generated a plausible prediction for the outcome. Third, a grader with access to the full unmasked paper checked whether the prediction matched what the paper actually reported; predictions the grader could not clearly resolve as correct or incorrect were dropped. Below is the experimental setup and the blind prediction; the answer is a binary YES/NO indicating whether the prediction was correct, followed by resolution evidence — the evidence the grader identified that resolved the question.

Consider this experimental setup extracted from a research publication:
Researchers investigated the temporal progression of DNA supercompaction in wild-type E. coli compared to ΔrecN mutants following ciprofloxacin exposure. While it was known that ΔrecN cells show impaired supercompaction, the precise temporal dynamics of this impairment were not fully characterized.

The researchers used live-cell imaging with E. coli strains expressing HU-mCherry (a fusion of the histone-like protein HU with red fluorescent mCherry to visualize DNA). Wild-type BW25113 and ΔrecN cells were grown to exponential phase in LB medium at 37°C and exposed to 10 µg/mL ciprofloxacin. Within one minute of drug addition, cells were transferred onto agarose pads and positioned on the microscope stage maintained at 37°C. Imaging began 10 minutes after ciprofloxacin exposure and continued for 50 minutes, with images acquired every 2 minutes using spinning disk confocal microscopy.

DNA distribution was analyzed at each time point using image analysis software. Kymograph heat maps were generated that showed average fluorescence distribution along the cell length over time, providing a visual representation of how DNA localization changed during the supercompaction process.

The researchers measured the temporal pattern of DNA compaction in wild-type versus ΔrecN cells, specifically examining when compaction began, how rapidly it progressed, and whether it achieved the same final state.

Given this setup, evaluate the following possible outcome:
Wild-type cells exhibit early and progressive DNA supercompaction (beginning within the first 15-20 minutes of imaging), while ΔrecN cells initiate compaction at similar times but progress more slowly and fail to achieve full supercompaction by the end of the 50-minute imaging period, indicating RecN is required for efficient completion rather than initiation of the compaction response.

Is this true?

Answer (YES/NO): NO